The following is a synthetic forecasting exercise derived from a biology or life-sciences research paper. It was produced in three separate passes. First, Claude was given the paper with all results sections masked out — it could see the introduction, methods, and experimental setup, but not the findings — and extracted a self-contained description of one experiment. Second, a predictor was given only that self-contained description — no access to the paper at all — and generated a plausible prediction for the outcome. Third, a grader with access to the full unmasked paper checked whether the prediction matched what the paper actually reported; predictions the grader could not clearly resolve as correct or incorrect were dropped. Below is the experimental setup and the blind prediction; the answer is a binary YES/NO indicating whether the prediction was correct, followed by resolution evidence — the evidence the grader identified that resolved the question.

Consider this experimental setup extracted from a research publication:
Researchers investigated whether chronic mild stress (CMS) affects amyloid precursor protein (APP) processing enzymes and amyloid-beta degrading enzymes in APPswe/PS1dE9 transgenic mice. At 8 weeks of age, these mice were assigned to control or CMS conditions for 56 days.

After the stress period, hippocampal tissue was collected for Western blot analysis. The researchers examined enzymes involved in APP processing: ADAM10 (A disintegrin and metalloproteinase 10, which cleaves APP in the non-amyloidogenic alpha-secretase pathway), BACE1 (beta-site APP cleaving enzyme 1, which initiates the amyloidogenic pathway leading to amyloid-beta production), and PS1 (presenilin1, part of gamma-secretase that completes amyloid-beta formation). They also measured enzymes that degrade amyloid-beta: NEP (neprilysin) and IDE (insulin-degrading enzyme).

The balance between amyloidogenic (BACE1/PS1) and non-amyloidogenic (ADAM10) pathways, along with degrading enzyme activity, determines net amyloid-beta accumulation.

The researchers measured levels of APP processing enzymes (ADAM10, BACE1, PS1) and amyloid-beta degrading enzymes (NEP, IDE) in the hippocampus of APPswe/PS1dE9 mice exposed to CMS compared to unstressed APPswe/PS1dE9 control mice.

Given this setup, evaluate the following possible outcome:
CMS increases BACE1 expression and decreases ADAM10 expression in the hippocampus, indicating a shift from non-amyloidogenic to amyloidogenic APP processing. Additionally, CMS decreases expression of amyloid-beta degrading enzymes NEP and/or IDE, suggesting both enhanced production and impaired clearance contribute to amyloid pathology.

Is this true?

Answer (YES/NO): NO